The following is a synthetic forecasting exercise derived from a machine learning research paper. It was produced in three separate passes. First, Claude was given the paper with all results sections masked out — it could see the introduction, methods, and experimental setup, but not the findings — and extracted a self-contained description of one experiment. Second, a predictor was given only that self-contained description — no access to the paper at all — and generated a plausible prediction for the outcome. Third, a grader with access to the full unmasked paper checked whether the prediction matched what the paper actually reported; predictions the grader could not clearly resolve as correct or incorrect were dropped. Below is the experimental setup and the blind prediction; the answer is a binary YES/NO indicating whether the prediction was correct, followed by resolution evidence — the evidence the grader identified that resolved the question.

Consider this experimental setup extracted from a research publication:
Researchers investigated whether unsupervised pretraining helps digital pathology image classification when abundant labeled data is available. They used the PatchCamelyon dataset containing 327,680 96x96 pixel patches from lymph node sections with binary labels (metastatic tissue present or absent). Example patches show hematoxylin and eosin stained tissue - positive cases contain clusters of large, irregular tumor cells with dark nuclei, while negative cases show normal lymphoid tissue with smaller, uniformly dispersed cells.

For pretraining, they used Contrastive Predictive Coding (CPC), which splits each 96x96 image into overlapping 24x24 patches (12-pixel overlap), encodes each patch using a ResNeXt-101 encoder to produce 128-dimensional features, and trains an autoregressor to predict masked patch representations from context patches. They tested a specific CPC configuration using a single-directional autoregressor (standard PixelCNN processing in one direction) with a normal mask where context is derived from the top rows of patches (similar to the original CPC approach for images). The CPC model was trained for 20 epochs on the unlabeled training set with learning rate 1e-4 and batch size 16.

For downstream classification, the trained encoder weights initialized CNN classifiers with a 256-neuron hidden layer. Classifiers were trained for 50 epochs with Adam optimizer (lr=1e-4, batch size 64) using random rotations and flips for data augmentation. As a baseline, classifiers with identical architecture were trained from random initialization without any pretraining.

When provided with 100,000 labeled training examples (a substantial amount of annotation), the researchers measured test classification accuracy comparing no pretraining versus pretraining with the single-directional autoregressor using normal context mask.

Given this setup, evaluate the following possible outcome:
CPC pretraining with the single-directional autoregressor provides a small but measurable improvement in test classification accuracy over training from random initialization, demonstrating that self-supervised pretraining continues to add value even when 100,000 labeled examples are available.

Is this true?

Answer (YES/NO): NO